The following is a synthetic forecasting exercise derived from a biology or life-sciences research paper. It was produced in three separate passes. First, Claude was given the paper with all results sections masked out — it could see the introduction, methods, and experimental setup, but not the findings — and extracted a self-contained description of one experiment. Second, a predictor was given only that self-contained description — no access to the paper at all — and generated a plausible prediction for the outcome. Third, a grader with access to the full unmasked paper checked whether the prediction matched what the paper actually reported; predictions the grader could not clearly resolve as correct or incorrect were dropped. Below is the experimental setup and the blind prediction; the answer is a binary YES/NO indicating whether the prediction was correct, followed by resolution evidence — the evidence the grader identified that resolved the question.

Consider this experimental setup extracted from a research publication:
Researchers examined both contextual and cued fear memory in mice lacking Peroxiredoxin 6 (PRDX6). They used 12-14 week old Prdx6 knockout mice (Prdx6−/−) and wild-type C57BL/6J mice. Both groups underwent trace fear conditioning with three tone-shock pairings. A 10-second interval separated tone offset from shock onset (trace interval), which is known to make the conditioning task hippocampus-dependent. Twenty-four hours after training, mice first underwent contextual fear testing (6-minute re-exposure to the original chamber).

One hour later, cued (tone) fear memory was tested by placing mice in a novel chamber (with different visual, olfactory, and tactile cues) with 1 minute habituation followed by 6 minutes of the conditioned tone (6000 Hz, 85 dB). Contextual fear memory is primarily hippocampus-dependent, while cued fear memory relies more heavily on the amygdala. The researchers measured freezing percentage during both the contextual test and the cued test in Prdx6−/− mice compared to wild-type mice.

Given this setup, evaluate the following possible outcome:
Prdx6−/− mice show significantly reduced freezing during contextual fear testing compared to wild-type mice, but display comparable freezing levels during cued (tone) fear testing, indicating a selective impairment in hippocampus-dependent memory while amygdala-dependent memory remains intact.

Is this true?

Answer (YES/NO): NO